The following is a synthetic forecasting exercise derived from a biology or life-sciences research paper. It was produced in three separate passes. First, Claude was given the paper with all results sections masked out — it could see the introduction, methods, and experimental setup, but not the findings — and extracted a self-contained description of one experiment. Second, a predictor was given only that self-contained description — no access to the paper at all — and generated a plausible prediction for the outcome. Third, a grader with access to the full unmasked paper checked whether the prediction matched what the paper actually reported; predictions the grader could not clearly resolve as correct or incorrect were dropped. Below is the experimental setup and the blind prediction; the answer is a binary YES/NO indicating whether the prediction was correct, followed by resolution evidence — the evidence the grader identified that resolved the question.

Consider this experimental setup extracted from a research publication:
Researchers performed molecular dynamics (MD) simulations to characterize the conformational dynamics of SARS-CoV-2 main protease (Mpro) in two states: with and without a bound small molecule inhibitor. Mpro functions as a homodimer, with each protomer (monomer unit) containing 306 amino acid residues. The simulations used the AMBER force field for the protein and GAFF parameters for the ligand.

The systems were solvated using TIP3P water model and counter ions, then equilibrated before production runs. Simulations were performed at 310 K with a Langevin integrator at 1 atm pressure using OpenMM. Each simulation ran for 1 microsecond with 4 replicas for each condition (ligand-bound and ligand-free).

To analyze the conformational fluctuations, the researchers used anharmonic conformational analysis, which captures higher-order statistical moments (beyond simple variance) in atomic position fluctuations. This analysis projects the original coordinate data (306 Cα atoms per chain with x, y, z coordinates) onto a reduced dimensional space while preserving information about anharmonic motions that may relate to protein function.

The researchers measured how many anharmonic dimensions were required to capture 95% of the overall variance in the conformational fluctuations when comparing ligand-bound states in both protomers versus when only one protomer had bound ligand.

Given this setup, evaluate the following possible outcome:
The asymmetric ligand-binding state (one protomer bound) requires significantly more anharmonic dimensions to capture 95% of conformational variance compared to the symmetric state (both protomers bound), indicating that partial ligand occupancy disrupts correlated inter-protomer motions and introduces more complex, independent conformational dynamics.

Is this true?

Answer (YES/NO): YES